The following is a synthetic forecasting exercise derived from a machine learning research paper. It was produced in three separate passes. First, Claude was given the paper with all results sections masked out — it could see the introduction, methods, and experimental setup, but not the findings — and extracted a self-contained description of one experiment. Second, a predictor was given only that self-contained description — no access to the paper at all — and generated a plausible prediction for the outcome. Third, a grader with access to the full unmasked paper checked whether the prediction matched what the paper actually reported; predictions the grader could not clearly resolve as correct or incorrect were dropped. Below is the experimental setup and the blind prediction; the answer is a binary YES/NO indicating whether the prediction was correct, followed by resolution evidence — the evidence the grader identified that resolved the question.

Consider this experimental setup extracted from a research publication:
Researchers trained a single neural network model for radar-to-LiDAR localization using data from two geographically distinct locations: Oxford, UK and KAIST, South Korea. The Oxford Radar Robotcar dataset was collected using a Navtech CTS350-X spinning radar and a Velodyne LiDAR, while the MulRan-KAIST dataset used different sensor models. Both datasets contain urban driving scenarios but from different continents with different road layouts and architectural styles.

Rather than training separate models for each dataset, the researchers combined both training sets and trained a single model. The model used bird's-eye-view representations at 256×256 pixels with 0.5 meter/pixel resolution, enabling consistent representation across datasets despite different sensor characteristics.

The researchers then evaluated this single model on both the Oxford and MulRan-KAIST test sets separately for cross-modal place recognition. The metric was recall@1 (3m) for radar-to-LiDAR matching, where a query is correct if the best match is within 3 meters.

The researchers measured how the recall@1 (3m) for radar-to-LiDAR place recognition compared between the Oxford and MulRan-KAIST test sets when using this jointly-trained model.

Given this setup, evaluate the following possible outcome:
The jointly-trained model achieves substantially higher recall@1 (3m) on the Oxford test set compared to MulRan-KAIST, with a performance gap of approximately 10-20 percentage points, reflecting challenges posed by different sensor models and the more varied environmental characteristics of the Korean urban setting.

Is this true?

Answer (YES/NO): NO